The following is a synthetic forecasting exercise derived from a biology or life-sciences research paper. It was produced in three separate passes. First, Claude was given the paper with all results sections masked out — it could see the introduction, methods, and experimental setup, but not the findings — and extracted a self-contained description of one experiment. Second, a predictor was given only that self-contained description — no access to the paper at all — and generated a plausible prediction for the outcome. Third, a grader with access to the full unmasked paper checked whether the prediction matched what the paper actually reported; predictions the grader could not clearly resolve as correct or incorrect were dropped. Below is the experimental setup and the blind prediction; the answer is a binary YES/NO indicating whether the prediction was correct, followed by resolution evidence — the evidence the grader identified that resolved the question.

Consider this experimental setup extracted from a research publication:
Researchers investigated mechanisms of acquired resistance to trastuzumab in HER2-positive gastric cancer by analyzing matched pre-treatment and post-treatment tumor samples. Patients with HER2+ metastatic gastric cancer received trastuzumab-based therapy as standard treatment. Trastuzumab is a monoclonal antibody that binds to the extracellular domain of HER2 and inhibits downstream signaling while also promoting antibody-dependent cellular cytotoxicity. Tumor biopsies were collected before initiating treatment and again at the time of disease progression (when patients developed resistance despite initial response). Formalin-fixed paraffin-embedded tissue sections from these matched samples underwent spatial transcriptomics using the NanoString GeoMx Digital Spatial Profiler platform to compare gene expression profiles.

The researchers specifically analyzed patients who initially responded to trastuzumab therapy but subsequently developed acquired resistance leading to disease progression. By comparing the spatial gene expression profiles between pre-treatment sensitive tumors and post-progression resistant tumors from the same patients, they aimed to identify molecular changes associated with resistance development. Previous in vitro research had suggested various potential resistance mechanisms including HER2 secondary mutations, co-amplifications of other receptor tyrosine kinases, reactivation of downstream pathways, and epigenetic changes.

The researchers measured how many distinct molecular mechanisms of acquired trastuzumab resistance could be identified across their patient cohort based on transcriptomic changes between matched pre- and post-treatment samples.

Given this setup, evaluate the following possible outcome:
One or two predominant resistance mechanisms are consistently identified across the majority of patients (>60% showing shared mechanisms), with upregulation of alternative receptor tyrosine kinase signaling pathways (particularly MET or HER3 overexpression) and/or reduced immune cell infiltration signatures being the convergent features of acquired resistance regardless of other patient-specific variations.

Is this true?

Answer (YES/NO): NO